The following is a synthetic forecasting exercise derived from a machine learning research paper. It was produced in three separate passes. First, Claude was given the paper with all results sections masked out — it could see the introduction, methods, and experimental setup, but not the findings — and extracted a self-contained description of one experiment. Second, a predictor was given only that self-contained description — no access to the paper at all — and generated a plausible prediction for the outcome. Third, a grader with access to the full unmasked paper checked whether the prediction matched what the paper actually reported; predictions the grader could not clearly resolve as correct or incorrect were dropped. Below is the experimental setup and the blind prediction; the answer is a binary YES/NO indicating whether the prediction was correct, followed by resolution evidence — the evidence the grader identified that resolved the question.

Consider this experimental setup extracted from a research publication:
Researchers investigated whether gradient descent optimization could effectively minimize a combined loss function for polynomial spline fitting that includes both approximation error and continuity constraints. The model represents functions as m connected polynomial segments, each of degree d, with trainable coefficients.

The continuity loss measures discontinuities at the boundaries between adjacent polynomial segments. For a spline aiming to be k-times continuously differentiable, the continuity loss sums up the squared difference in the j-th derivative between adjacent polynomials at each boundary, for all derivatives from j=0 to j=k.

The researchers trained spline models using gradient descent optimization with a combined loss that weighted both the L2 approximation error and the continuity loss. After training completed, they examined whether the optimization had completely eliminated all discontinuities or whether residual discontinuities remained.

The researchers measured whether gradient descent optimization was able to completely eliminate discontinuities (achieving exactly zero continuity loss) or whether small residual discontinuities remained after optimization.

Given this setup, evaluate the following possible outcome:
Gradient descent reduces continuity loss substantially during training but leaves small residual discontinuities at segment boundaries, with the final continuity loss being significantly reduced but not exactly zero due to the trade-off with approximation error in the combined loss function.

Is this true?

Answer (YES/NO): YES